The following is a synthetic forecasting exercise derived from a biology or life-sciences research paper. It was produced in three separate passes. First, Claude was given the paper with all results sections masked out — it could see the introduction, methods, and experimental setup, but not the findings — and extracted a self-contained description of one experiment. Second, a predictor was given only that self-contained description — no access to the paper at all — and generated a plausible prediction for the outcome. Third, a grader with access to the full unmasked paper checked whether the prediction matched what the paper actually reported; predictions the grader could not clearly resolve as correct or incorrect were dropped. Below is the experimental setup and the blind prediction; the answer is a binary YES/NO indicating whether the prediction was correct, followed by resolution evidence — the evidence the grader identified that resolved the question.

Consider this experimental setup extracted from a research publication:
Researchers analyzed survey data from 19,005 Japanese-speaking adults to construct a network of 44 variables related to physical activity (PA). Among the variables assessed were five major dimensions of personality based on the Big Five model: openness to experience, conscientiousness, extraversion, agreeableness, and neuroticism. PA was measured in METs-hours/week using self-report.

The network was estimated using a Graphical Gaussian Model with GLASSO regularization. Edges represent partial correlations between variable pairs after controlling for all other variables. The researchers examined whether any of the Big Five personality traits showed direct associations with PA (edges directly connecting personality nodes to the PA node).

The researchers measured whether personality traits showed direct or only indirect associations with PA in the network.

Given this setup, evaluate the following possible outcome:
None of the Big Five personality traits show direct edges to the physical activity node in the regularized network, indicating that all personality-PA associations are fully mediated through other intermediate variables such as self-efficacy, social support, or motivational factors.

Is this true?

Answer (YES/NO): YES